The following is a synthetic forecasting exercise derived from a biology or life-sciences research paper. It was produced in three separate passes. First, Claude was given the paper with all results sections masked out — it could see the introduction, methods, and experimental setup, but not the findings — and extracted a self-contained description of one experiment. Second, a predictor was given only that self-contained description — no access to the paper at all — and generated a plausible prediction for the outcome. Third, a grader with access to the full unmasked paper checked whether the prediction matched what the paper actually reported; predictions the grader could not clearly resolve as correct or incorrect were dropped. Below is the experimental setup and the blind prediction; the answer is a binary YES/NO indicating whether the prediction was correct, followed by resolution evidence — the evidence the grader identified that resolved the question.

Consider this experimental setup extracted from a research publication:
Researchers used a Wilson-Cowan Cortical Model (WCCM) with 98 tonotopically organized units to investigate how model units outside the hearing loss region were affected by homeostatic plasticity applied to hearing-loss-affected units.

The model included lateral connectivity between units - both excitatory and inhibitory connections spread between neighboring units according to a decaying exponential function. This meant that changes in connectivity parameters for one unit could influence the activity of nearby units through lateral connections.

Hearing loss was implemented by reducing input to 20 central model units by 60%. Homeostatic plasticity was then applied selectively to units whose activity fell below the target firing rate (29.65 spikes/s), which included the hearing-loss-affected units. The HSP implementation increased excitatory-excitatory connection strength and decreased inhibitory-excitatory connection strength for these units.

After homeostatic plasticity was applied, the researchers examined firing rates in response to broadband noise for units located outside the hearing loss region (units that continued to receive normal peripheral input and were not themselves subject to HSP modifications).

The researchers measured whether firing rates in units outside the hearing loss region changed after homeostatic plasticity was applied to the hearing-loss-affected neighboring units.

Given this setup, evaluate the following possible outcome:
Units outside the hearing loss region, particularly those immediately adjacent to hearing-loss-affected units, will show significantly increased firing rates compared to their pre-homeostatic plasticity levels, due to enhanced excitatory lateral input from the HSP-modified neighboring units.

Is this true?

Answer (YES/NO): NO